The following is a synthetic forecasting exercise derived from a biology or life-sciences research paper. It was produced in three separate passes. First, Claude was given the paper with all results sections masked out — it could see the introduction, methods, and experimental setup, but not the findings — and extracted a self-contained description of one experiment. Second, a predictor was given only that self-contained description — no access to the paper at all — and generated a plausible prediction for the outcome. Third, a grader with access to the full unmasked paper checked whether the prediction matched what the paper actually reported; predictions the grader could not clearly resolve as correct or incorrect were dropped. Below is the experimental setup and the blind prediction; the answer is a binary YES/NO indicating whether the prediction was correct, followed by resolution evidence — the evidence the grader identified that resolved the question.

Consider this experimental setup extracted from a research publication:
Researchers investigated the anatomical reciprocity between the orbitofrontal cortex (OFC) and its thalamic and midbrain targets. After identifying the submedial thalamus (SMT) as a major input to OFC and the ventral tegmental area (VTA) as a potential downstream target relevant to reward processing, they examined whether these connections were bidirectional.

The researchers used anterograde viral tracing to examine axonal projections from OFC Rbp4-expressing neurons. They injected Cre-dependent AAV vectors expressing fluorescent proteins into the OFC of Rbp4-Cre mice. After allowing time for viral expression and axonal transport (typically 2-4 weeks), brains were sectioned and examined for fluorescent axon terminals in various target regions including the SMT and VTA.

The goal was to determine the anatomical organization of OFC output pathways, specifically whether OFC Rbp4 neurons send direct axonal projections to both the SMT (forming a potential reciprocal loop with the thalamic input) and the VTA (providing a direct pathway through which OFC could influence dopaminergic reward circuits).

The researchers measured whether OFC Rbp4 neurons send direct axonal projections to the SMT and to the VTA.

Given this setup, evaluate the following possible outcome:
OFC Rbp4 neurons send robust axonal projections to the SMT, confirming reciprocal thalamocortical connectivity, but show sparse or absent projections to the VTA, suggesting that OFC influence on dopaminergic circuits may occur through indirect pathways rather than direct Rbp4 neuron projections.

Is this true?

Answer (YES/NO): NO